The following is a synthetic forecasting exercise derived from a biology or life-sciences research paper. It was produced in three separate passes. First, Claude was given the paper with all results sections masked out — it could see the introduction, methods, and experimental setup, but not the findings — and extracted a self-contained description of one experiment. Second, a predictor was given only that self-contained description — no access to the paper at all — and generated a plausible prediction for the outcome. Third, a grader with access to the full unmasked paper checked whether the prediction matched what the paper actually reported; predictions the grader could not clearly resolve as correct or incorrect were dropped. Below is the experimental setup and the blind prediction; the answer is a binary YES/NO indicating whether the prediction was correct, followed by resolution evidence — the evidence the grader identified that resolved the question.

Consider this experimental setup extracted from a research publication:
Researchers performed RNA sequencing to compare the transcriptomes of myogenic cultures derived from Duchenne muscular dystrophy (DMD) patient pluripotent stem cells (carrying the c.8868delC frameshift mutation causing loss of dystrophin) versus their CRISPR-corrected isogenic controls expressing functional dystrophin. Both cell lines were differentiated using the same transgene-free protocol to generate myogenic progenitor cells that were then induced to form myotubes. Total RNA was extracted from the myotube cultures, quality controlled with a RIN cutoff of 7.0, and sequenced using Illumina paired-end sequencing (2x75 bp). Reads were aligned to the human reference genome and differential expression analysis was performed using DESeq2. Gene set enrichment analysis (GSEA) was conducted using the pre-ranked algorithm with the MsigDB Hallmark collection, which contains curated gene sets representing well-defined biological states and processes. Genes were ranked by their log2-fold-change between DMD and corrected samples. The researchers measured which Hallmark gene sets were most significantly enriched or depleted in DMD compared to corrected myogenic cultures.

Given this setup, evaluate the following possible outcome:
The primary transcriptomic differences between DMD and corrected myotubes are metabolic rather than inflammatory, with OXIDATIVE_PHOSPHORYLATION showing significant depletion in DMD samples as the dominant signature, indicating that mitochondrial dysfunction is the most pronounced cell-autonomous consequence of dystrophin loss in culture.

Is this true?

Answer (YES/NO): NO